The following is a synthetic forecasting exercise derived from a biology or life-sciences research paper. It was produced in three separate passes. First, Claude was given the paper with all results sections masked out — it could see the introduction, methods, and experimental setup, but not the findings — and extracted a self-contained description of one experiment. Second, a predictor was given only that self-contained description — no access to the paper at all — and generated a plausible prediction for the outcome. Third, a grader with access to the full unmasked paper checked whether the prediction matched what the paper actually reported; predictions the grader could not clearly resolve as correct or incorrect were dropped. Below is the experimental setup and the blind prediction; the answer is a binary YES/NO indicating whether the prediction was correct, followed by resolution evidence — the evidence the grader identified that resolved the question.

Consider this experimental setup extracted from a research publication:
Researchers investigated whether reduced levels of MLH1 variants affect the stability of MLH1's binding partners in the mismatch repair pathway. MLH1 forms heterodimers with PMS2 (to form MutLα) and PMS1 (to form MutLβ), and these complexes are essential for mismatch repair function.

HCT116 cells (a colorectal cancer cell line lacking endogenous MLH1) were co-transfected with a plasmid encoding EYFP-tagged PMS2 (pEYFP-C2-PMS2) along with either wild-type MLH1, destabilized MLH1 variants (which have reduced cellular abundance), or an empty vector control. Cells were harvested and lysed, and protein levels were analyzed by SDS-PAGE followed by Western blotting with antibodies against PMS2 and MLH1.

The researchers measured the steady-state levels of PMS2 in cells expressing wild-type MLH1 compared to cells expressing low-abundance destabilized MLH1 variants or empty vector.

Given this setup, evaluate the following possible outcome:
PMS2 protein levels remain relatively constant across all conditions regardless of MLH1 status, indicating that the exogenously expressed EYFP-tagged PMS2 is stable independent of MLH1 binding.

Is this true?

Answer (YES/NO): YES